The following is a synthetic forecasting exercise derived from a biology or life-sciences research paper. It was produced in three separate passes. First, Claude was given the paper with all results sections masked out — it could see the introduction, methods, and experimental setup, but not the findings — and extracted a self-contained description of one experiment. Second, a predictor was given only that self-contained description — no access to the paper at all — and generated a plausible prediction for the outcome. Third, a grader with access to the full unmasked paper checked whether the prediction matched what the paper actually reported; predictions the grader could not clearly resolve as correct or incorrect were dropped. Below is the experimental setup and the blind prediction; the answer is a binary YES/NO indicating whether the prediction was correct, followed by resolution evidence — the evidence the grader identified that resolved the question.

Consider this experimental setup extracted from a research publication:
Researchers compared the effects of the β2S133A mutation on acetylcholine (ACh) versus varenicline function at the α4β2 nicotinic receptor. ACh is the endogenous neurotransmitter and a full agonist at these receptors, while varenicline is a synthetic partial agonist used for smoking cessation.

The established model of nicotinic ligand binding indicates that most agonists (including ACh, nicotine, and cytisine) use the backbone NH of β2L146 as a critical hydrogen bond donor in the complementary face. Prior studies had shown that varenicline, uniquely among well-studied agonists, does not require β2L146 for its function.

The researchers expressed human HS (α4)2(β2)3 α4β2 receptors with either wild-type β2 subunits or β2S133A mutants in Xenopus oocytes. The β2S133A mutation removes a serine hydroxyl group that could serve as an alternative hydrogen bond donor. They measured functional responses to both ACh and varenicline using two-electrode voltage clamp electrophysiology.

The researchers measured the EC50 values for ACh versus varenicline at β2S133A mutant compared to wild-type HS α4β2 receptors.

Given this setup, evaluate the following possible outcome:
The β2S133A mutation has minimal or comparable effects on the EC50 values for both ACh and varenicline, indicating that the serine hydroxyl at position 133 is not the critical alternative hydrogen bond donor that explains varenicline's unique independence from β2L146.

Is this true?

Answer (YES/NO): NO